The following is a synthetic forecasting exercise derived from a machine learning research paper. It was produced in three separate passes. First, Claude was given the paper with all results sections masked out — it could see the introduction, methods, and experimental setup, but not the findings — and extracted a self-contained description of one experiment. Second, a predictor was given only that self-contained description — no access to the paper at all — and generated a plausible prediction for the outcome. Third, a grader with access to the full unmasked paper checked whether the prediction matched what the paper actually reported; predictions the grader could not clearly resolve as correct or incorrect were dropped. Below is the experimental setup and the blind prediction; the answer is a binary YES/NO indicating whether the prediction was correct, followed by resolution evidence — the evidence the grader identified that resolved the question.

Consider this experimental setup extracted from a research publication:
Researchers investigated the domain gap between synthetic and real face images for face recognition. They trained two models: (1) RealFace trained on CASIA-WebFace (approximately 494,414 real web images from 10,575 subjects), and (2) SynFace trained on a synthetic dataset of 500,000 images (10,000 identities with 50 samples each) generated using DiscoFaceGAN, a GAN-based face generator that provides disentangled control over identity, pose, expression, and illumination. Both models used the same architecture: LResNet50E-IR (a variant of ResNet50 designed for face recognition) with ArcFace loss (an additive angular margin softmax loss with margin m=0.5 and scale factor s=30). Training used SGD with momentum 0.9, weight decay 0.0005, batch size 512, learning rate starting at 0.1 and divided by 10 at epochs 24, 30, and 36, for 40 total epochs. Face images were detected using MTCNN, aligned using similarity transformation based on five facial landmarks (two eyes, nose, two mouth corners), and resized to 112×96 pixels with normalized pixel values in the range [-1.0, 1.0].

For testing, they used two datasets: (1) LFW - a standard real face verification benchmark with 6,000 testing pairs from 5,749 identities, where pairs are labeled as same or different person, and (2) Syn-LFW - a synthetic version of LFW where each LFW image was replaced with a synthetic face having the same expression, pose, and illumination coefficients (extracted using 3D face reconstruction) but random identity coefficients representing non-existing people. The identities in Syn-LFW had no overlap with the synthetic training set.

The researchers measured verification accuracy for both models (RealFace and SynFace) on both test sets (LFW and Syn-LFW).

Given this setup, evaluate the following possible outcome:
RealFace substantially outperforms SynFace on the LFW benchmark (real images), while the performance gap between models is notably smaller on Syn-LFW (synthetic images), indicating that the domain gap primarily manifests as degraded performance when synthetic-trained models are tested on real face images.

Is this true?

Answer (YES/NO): YES